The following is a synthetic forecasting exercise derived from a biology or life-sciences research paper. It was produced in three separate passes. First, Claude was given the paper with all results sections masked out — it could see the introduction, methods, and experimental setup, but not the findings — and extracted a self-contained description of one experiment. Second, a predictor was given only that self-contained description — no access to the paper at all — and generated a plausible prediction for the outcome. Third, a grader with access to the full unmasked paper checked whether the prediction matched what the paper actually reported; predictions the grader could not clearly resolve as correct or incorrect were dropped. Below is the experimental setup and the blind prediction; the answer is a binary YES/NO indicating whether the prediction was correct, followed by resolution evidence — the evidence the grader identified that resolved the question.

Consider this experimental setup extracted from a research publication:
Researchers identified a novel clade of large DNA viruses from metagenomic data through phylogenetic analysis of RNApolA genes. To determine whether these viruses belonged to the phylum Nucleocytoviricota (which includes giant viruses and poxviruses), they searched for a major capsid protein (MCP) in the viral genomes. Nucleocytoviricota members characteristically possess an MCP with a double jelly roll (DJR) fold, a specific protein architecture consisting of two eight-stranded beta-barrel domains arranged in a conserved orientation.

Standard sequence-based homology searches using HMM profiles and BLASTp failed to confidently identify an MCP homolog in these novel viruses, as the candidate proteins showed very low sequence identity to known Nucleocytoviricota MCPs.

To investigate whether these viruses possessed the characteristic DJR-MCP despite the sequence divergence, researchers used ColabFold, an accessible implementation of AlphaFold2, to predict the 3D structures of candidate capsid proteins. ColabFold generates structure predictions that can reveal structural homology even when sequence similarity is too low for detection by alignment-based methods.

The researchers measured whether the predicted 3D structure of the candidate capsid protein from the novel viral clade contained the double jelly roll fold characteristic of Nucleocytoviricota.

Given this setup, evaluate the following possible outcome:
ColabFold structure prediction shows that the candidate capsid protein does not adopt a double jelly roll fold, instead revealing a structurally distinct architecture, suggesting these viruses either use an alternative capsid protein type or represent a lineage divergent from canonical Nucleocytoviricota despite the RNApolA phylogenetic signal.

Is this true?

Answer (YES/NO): NO